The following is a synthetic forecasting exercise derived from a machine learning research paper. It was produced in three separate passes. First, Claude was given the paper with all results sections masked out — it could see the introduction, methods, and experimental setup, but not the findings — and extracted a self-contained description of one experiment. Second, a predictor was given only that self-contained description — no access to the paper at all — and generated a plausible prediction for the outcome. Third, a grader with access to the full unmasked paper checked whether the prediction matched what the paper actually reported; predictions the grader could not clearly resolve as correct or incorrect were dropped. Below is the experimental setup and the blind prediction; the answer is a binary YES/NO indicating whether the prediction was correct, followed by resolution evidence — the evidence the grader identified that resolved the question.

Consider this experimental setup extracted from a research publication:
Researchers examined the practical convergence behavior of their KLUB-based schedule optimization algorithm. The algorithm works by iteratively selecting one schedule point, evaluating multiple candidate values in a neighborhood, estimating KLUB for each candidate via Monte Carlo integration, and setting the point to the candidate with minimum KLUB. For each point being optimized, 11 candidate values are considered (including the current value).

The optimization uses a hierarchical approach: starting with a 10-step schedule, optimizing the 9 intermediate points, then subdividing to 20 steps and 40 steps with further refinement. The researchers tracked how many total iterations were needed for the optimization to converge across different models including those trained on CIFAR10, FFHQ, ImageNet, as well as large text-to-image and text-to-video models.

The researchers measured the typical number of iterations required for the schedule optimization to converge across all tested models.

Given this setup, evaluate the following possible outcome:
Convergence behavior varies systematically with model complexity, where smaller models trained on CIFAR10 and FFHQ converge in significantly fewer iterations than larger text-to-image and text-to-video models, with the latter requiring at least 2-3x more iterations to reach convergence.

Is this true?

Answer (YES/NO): NO